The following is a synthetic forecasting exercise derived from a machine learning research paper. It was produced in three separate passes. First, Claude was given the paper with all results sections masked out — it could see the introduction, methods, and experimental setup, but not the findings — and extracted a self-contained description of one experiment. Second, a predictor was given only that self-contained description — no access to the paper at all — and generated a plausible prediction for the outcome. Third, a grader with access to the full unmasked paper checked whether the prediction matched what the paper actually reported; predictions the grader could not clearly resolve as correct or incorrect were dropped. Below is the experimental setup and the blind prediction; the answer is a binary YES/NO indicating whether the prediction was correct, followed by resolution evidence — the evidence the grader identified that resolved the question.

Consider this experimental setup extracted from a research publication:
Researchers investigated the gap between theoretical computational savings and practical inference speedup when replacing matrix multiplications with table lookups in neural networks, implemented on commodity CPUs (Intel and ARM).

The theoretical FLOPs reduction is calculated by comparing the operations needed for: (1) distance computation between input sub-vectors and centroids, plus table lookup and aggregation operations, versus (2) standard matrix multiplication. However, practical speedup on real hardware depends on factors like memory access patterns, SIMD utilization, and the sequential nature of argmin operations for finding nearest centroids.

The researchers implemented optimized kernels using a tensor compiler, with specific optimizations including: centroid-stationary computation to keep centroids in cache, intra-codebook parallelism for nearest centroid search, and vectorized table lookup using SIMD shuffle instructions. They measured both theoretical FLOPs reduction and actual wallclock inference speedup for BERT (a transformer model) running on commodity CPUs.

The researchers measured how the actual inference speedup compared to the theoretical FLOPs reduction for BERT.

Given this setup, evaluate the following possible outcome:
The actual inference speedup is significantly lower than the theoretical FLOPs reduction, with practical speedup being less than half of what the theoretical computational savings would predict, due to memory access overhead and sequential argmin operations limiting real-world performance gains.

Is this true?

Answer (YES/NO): YES